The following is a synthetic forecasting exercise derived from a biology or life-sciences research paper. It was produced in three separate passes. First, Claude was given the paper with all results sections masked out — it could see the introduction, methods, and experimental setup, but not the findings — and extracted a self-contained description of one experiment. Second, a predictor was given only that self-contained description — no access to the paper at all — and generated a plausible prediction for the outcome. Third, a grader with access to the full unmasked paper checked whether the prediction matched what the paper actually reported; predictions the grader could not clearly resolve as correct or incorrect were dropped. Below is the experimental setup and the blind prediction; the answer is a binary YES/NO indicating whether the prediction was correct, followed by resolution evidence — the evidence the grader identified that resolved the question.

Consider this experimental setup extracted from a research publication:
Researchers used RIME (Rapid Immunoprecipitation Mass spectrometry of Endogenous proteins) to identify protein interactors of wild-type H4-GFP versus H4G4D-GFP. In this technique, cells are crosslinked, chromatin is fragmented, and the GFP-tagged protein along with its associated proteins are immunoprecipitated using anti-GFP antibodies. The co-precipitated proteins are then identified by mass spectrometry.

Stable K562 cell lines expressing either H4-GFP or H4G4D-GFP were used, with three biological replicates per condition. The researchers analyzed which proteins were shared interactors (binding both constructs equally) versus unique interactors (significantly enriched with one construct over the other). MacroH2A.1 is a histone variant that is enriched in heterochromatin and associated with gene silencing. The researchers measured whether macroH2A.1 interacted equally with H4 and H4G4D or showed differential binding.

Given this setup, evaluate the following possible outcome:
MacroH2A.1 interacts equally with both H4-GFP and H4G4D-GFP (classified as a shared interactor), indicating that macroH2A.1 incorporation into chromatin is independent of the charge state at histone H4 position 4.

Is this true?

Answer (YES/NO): NO